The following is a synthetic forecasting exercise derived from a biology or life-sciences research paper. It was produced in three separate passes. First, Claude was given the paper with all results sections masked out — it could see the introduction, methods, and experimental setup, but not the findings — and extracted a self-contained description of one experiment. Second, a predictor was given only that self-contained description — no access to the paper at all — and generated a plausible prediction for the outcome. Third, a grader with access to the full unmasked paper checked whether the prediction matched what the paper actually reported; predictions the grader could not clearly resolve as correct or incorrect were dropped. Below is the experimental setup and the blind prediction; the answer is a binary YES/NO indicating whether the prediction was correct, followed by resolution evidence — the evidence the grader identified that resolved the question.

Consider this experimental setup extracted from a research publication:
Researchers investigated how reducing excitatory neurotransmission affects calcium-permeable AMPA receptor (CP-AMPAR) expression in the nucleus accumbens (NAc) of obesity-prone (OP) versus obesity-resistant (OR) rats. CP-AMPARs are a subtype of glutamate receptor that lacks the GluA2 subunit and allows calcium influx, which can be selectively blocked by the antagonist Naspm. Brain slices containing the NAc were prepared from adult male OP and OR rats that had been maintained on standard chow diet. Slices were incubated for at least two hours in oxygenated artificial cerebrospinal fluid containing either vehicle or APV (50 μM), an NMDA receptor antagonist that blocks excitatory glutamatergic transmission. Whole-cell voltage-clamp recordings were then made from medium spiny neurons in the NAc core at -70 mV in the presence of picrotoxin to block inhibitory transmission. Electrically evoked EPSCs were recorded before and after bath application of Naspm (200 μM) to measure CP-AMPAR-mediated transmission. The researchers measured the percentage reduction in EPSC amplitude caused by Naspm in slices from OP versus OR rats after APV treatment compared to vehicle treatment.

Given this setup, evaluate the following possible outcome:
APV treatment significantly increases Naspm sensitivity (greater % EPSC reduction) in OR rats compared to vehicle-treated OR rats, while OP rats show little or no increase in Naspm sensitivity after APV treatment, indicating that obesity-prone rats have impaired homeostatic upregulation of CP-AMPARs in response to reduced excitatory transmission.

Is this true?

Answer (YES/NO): NO